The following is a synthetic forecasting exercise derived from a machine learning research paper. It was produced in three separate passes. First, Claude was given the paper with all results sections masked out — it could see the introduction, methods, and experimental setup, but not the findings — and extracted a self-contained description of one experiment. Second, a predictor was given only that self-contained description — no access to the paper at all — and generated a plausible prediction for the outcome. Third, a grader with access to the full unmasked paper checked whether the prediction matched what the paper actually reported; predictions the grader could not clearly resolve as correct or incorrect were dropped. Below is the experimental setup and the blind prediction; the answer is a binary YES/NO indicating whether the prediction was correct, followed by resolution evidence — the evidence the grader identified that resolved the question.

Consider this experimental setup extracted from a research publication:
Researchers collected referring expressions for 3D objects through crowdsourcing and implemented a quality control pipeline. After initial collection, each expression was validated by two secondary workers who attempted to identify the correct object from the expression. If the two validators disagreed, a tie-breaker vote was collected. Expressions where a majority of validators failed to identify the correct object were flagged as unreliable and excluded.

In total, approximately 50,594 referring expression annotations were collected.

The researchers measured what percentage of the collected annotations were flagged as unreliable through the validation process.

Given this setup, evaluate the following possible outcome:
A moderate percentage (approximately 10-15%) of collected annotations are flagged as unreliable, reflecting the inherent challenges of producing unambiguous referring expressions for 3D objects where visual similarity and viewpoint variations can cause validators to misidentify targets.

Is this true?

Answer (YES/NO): NO